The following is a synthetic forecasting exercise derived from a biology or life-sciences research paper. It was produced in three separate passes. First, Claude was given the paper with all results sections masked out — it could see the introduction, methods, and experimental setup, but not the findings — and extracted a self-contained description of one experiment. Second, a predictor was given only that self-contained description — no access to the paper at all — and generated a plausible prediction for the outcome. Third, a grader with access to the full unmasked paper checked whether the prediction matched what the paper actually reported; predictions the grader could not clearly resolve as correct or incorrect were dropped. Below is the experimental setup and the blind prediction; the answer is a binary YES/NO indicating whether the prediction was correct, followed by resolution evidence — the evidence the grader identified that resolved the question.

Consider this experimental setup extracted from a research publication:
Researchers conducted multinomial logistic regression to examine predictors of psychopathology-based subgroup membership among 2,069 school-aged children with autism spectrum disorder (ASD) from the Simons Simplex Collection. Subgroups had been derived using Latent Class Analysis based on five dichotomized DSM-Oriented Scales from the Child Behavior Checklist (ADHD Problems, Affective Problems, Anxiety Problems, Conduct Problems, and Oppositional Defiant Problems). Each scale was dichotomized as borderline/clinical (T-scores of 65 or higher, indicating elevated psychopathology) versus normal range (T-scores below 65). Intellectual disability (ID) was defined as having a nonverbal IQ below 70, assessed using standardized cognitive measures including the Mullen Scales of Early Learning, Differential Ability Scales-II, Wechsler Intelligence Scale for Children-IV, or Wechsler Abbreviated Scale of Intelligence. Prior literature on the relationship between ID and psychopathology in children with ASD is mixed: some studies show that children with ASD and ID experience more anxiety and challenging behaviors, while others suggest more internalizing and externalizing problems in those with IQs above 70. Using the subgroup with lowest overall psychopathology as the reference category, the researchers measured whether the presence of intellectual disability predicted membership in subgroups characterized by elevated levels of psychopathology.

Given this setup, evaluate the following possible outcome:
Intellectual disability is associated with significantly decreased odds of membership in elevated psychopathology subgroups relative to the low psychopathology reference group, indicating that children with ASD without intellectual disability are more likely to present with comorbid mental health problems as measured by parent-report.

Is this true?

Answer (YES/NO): YES